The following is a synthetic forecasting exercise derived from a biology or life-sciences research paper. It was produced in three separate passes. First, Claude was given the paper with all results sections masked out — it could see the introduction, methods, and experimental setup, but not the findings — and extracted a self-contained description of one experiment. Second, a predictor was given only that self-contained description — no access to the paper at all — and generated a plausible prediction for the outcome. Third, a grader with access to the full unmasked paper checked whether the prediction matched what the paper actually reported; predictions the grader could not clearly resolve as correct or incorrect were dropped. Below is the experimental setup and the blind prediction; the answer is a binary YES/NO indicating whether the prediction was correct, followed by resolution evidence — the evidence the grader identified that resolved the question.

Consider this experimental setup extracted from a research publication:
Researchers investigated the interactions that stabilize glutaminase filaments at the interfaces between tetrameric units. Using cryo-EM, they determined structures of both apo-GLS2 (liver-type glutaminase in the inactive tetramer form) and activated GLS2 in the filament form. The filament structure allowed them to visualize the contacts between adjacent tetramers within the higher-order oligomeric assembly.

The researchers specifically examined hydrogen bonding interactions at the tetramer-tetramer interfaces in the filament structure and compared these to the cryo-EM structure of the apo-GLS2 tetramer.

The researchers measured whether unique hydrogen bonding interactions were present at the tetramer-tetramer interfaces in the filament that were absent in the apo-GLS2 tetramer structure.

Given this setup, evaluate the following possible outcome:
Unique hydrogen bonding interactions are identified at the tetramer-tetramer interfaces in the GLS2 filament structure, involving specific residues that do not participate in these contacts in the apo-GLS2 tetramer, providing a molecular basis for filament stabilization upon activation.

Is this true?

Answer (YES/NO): YES